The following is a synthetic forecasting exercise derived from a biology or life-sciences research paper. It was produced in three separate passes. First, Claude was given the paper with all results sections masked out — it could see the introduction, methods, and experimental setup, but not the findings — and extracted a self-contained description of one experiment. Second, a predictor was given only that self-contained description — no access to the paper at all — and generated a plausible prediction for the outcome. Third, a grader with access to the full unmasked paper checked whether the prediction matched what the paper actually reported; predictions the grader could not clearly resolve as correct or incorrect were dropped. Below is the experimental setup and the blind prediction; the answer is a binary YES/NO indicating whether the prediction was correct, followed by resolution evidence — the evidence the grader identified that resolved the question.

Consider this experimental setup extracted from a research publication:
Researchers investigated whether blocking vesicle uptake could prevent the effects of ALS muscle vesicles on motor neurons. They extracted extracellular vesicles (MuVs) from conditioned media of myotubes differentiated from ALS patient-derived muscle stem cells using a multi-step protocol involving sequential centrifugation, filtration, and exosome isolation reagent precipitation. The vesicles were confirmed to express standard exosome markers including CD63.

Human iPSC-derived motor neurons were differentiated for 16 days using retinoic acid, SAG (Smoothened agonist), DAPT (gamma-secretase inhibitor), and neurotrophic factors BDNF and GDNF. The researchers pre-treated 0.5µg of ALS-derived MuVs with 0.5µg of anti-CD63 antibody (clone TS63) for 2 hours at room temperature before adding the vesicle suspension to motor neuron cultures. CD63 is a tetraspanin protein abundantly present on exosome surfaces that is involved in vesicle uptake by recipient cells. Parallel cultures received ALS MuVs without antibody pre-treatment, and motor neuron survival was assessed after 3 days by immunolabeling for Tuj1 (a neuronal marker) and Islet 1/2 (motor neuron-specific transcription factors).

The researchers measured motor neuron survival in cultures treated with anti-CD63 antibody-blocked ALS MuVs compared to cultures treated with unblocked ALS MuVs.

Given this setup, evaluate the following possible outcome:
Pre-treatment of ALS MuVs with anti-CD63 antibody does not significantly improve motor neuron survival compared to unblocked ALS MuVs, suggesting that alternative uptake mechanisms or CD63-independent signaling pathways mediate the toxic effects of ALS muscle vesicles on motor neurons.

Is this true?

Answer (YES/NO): NO